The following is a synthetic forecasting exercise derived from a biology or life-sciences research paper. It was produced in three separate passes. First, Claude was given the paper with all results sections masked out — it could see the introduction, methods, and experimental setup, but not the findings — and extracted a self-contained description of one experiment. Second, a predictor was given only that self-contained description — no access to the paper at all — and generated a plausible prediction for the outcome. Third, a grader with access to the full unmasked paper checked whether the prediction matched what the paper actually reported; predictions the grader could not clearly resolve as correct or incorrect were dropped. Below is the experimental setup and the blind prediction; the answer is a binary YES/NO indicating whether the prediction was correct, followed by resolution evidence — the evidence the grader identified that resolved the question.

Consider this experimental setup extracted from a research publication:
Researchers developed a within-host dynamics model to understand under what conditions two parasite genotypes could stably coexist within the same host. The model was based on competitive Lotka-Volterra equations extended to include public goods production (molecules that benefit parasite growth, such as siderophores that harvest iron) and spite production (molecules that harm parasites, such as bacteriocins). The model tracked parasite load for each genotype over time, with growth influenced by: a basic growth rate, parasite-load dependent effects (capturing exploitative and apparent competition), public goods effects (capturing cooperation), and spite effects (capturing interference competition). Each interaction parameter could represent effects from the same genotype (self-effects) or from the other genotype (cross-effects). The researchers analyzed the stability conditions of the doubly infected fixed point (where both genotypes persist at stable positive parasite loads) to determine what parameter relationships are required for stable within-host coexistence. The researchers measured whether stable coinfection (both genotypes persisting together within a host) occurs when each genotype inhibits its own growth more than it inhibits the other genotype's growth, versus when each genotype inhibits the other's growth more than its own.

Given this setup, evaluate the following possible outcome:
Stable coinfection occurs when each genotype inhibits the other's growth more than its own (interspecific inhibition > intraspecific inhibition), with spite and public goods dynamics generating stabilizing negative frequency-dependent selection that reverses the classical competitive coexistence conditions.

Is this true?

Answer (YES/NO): NO